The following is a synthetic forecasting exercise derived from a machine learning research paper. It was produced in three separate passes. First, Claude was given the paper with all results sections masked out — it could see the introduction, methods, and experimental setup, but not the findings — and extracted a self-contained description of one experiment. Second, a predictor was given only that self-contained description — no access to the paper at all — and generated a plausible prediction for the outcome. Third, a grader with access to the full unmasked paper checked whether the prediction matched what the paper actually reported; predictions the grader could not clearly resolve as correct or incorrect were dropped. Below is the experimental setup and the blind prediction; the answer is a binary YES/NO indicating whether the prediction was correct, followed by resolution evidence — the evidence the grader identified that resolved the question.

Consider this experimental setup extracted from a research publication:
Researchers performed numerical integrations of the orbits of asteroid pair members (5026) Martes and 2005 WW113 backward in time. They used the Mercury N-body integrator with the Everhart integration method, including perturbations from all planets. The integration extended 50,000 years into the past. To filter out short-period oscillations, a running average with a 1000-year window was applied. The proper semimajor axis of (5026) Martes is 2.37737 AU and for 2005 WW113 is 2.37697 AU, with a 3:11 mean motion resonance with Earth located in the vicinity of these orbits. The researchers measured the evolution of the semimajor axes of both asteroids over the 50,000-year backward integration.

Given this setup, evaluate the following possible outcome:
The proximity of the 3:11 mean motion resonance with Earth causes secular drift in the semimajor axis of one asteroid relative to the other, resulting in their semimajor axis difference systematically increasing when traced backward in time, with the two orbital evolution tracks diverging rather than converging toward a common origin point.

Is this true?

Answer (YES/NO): NO